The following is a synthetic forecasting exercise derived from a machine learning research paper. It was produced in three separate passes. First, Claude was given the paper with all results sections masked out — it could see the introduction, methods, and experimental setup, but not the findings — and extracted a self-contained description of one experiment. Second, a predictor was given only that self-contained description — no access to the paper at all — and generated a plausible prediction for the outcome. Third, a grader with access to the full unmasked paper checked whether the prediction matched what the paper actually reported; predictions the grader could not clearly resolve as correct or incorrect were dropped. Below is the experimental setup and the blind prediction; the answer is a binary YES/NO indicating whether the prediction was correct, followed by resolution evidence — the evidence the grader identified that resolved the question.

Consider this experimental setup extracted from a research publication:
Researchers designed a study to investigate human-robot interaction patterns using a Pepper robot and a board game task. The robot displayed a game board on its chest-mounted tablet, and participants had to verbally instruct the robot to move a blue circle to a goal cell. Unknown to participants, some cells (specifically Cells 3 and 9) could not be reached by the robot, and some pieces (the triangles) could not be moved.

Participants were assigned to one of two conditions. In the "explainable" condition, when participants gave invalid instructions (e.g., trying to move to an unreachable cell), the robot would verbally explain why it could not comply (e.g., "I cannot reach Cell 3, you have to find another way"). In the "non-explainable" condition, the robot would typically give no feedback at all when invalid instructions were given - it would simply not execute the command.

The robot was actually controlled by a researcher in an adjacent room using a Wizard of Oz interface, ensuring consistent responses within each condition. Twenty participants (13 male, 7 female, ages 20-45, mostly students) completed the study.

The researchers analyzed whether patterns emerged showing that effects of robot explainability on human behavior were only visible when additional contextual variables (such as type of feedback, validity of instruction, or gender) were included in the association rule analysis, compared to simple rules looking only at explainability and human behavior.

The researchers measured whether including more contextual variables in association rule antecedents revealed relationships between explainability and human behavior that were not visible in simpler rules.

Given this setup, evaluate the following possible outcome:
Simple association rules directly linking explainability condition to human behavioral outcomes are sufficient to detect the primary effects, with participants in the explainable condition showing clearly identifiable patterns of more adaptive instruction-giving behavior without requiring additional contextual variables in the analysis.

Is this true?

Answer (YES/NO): NO